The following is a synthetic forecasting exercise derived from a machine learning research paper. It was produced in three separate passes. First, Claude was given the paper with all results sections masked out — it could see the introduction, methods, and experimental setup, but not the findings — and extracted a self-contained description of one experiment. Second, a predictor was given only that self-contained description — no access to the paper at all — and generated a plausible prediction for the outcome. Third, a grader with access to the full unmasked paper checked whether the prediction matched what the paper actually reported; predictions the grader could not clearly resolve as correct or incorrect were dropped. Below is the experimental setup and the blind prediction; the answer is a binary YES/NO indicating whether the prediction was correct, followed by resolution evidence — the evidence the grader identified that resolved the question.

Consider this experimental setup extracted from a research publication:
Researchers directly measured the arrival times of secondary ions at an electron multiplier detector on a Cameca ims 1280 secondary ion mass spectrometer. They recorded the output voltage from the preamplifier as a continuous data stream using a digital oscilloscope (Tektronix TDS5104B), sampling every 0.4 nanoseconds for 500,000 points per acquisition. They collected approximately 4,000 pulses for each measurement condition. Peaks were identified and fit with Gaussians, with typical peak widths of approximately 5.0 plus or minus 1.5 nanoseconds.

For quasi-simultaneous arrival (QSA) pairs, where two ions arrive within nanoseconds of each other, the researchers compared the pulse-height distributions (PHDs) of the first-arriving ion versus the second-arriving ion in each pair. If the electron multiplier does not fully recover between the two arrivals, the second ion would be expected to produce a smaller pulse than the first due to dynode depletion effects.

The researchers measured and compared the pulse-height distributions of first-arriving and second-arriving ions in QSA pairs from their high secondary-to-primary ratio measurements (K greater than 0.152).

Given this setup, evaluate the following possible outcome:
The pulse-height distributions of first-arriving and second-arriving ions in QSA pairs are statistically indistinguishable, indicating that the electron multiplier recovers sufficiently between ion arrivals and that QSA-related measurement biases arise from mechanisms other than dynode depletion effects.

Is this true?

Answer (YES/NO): YES